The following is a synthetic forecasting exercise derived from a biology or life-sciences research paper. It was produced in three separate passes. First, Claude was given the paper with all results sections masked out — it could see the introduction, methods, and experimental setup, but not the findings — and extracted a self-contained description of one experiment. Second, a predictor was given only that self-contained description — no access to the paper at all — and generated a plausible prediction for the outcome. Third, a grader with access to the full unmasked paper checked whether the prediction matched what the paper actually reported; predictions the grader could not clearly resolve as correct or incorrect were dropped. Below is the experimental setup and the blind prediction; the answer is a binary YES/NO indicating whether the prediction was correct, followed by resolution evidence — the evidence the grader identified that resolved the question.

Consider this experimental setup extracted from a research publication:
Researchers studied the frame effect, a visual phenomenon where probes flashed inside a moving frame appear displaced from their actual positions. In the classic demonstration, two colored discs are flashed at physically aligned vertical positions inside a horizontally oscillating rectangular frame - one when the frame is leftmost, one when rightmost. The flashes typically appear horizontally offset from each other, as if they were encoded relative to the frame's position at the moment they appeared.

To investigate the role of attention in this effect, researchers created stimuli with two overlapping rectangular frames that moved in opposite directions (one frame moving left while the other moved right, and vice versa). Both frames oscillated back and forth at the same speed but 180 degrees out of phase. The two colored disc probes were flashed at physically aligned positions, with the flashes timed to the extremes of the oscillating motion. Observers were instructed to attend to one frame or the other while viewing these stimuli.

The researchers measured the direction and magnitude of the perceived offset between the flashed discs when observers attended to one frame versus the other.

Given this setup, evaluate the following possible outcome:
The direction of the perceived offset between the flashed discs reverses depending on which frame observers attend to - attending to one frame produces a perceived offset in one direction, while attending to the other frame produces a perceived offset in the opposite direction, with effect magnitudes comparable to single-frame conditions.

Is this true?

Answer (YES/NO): YES